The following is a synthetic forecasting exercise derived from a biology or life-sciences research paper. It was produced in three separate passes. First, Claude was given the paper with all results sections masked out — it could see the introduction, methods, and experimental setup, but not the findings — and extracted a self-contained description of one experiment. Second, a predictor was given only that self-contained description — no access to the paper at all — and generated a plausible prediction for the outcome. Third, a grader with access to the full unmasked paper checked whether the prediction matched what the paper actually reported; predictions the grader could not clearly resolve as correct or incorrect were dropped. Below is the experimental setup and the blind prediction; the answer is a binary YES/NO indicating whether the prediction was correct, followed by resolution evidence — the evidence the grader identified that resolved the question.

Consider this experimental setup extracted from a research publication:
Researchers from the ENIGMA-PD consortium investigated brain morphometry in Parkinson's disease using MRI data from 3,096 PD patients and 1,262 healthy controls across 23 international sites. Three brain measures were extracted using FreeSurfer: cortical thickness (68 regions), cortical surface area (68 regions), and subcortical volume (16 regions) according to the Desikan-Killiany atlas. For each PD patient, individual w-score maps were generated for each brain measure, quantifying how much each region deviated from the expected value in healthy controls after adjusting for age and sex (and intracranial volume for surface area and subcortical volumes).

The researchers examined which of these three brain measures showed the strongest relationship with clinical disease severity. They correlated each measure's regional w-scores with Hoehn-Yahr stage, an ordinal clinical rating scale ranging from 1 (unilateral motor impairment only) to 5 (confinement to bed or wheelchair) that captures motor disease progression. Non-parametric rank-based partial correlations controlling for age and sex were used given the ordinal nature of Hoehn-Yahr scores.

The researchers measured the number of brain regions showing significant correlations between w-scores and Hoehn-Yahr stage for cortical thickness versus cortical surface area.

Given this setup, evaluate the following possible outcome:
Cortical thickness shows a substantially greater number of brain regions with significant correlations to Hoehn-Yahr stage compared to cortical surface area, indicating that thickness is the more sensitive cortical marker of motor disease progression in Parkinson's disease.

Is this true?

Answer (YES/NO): YES